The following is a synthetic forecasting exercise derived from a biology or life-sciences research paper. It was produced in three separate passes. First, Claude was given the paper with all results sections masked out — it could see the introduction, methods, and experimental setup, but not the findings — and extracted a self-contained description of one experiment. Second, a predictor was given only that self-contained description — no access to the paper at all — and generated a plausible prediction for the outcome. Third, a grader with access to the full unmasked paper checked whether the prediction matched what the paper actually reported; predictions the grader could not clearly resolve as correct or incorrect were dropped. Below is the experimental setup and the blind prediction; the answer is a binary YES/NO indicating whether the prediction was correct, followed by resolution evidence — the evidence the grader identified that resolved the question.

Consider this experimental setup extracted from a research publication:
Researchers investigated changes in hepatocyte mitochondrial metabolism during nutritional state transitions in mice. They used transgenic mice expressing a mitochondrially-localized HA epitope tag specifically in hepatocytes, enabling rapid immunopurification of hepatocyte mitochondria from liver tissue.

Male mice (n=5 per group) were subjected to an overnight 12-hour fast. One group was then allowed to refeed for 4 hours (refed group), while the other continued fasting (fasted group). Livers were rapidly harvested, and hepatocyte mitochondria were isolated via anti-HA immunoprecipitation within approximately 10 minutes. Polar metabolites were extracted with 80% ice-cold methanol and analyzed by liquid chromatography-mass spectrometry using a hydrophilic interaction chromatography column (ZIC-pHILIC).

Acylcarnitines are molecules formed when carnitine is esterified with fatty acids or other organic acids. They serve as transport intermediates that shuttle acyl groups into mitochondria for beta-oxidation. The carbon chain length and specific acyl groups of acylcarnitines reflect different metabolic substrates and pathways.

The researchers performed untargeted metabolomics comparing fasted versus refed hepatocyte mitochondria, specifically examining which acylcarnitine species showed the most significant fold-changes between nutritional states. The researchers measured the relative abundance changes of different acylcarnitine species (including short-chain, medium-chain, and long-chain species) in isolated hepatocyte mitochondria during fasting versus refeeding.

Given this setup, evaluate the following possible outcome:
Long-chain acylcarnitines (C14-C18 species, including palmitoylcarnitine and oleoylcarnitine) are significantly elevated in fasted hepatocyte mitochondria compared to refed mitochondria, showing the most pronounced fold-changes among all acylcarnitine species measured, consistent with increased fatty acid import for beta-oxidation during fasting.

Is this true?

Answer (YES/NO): NO